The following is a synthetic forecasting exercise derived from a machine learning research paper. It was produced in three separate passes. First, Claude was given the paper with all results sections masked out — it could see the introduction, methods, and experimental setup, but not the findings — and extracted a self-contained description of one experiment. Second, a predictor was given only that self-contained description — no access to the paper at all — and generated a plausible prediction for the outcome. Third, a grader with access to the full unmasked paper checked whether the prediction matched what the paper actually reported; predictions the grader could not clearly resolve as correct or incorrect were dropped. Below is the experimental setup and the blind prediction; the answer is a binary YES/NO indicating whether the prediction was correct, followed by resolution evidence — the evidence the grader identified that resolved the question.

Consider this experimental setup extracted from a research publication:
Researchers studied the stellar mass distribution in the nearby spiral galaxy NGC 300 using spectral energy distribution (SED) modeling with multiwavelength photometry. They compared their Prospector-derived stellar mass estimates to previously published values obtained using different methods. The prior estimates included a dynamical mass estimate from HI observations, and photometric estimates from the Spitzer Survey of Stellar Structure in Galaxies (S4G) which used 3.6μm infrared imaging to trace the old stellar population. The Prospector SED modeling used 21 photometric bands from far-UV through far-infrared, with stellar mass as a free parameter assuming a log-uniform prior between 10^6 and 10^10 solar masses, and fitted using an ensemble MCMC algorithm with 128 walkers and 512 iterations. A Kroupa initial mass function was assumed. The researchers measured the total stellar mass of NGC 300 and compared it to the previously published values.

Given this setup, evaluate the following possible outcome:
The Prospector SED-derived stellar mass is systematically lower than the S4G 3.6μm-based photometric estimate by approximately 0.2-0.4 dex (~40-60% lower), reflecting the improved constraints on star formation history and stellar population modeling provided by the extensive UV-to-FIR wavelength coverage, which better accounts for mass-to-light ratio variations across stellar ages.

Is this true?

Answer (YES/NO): NO